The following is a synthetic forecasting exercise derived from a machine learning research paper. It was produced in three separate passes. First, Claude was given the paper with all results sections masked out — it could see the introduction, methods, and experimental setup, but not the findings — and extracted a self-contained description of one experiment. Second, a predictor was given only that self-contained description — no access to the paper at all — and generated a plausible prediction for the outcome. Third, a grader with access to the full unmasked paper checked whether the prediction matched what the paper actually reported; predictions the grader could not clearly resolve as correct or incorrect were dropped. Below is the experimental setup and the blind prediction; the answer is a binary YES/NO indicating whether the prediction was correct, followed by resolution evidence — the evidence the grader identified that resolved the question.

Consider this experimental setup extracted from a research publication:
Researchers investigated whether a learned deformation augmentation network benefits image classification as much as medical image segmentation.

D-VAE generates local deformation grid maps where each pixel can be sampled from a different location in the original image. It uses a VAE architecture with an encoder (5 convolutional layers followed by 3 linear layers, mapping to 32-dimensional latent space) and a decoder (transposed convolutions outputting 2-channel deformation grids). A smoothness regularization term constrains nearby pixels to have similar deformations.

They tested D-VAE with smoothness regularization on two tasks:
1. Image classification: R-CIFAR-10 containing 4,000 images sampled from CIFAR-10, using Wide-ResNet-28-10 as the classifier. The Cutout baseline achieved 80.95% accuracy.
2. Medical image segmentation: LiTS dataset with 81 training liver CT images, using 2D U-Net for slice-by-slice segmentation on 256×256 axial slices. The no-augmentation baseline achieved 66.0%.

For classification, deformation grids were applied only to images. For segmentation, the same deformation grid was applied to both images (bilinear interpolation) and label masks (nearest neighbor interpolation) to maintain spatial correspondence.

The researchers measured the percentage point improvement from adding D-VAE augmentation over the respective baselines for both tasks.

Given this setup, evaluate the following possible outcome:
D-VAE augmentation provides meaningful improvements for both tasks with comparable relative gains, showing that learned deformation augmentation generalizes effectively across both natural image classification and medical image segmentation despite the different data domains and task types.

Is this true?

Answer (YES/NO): NO